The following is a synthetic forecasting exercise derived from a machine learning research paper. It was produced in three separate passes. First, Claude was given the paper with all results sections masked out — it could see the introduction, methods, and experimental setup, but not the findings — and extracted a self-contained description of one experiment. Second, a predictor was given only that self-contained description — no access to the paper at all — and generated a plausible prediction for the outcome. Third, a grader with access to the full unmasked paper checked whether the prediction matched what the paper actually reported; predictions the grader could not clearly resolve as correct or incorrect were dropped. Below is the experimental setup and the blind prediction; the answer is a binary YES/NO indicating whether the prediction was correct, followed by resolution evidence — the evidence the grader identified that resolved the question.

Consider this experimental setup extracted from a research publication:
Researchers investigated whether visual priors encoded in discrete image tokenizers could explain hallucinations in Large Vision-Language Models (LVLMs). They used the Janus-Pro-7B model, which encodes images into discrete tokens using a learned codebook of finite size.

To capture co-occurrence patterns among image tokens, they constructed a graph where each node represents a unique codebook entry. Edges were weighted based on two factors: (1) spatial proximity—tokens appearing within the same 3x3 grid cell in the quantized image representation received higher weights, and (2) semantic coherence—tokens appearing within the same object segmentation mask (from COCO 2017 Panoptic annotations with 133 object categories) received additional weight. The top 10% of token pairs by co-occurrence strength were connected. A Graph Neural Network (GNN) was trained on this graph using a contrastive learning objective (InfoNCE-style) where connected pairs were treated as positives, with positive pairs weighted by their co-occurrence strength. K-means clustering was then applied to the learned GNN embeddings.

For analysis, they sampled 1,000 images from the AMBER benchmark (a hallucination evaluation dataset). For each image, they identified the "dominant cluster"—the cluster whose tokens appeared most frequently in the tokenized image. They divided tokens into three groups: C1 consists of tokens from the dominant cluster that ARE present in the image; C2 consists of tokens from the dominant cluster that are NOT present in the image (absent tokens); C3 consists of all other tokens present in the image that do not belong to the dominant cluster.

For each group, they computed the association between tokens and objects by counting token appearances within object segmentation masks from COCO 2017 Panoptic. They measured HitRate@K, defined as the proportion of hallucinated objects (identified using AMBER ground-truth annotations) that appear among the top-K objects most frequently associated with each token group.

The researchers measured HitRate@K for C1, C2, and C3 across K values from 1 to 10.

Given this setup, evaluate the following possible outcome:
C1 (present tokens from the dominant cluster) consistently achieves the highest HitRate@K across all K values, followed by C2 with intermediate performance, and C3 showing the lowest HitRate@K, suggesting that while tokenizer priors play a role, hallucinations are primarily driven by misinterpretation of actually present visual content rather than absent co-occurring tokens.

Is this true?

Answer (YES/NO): NO